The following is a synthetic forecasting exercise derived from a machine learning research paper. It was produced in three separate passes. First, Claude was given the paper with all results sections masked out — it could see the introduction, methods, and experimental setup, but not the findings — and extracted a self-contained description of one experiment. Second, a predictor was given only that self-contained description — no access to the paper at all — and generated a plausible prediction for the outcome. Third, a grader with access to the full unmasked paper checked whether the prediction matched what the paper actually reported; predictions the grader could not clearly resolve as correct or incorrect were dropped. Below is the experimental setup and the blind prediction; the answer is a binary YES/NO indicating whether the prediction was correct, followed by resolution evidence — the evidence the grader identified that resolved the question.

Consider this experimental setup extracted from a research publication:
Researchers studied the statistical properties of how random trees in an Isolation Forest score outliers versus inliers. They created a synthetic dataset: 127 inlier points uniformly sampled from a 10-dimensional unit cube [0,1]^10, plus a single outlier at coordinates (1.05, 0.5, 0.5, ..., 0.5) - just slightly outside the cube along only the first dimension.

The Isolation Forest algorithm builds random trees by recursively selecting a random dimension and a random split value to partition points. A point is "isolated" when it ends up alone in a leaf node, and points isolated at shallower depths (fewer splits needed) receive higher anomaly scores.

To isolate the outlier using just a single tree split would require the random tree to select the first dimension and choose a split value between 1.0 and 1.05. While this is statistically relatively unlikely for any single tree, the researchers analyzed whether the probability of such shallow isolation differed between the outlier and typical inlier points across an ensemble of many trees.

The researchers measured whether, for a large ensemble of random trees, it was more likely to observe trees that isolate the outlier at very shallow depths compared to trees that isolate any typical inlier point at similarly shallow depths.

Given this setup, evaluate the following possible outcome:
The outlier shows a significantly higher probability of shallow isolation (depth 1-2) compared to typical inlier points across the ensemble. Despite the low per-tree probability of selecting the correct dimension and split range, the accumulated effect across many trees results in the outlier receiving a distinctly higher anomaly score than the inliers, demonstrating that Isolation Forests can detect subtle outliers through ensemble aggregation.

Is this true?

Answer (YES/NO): NO